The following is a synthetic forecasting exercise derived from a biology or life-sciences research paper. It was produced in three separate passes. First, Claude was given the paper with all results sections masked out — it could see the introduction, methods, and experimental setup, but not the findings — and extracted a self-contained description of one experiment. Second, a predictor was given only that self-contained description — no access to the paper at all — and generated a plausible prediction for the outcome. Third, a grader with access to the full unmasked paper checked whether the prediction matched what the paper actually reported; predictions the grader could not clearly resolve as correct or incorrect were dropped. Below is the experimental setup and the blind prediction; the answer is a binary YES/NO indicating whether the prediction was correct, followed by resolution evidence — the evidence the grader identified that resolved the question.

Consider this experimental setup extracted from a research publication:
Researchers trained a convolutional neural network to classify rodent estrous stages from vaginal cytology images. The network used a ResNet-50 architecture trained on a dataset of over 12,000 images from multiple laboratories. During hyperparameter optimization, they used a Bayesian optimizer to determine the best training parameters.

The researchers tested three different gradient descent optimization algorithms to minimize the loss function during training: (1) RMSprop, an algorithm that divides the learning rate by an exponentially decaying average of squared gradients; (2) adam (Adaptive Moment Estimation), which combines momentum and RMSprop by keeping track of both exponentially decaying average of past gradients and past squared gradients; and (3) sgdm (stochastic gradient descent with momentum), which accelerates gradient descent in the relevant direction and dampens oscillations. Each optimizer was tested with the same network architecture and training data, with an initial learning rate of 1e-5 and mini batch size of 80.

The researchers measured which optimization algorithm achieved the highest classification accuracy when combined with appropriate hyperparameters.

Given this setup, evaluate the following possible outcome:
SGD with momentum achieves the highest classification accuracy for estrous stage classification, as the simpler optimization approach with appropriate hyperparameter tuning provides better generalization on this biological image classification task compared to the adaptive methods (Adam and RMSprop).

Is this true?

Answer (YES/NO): NO